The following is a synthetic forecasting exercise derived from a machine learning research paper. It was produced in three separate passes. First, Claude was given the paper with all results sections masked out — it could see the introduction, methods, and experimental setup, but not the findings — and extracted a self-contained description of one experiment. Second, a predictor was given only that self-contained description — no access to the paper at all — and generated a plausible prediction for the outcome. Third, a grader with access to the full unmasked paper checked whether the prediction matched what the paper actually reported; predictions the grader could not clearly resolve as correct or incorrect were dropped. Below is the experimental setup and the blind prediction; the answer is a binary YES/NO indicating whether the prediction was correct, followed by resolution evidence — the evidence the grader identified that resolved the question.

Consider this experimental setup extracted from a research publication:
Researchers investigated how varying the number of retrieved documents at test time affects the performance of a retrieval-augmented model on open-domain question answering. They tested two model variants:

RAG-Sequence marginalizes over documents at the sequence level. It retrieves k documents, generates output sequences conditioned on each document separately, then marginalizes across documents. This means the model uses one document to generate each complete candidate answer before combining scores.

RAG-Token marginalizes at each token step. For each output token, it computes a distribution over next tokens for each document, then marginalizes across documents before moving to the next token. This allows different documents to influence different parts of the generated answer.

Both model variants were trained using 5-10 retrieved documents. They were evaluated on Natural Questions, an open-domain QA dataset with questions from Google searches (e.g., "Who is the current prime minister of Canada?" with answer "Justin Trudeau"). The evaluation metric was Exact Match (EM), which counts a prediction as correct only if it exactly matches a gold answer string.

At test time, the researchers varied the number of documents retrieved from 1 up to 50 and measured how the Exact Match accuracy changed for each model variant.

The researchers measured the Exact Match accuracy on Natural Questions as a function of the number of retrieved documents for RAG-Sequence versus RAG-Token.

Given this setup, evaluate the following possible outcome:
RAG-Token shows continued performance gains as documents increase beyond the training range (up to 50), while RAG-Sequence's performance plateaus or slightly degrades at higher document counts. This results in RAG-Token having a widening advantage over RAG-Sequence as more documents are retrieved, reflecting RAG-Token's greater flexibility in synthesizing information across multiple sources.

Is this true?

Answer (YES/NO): NO